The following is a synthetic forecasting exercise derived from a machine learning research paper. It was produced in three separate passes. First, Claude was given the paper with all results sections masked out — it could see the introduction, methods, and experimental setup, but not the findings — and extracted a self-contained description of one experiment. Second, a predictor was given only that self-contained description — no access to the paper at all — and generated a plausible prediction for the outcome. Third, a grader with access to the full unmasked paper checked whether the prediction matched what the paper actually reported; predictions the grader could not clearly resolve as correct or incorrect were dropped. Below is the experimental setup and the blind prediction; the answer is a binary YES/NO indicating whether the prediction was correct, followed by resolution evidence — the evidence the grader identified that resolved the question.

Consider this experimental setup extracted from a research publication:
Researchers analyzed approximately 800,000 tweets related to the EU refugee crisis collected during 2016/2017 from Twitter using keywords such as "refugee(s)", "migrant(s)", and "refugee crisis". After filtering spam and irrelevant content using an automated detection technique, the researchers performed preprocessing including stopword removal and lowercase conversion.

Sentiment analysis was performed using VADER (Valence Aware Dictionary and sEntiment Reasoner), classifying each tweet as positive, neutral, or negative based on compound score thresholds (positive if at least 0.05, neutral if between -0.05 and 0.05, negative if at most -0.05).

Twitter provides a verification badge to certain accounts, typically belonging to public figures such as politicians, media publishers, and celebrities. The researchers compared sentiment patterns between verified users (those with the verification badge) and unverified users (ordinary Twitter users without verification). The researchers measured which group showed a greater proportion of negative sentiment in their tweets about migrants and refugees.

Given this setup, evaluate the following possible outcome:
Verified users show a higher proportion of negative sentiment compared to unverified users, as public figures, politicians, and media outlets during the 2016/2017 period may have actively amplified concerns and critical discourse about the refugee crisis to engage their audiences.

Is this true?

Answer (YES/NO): NO